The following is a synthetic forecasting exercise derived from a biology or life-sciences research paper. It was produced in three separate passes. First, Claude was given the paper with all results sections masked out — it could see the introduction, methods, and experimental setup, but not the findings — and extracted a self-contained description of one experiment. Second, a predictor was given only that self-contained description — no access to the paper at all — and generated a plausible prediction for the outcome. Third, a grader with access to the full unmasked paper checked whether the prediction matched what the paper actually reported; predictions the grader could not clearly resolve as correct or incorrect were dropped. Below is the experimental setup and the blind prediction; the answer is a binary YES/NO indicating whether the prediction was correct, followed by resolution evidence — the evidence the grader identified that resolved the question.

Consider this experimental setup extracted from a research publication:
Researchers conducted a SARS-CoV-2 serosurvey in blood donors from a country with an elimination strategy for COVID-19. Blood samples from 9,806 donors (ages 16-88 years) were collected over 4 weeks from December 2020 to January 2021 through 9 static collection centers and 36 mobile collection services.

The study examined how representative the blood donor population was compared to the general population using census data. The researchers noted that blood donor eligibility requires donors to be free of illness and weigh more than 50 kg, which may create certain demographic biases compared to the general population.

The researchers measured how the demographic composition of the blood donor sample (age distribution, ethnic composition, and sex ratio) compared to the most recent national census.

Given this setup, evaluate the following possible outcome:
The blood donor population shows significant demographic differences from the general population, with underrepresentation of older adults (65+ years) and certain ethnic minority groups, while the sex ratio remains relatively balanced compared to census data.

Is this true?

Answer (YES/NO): NO